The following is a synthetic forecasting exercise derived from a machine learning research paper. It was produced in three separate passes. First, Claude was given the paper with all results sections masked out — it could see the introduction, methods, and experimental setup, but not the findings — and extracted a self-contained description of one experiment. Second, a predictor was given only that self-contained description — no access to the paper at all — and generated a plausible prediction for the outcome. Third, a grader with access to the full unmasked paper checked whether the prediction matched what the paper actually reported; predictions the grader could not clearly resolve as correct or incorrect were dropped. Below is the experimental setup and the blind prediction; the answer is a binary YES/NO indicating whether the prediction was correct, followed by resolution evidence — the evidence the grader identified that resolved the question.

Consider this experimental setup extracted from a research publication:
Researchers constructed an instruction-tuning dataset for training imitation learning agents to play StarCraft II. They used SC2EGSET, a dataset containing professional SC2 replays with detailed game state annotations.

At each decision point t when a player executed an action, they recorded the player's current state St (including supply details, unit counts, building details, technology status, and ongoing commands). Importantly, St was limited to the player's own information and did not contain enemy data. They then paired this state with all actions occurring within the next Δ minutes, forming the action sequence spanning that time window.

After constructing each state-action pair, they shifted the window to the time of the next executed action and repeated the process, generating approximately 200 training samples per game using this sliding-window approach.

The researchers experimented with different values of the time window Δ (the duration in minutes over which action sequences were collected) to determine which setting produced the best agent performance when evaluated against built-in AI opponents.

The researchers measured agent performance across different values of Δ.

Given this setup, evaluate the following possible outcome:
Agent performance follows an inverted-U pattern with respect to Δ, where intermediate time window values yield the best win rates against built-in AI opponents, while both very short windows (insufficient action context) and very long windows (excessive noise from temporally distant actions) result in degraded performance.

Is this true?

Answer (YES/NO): YES